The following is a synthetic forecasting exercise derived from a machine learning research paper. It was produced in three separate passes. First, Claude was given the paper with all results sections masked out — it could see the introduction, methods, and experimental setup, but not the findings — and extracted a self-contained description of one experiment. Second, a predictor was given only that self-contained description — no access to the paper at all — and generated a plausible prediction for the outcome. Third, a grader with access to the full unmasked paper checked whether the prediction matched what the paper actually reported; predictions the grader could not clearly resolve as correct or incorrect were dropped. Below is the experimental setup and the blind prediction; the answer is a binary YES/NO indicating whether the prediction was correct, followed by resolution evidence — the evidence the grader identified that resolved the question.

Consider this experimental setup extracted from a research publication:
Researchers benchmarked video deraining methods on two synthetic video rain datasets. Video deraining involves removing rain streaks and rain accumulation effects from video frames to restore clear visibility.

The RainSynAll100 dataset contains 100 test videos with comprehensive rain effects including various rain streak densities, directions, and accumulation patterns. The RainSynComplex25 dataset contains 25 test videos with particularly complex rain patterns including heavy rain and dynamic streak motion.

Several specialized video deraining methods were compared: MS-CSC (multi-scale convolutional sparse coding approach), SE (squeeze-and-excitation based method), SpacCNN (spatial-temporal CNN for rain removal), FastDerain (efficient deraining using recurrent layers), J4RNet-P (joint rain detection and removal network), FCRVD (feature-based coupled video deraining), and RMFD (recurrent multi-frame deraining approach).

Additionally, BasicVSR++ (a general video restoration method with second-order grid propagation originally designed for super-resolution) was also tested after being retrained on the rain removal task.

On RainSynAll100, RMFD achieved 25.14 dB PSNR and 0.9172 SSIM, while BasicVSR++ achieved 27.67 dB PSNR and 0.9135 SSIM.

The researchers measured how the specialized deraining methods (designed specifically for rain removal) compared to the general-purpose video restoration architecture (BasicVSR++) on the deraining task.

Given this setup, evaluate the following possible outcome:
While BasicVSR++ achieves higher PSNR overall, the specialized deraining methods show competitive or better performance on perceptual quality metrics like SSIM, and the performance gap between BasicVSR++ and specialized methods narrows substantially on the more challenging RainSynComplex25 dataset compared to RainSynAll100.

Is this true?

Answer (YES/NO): NO